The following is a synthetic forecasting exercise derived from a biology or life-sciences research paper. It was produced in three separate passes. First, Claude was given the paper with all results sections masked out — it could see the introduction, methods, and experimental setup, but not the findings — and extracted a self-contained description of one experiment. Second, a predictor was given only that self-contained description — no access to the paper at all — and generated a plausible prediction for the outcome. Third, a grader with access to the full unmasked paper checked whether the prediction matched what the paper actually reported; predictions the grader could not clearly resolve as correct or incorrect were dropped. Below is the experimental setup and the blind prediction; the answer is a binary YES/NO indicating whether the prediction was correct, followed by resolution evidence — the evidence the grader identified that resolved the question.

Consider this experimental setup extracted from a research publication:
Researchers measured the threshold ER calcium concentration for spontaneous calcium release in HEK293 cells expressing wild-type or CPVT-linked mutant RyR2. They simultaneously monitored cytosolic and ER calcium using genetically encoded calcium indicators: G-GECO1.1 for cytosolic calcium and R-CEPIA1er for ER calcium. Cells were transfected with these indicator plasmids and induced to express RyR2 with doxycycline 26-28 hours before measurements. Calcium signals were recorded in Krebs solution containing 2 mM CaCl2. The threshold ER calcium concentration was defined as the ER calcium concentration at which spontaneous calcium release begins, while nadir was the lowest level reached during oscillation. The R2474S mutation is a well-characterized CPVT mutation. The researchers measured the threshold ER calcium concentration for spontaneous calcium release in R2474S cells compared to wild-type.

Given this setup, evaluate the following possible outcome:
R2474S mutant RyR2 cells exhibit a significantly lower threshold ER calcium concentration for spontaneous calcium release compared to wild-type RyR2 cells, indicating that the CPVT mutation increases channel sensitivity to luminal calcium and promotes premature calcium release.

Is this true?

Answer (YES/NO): NO